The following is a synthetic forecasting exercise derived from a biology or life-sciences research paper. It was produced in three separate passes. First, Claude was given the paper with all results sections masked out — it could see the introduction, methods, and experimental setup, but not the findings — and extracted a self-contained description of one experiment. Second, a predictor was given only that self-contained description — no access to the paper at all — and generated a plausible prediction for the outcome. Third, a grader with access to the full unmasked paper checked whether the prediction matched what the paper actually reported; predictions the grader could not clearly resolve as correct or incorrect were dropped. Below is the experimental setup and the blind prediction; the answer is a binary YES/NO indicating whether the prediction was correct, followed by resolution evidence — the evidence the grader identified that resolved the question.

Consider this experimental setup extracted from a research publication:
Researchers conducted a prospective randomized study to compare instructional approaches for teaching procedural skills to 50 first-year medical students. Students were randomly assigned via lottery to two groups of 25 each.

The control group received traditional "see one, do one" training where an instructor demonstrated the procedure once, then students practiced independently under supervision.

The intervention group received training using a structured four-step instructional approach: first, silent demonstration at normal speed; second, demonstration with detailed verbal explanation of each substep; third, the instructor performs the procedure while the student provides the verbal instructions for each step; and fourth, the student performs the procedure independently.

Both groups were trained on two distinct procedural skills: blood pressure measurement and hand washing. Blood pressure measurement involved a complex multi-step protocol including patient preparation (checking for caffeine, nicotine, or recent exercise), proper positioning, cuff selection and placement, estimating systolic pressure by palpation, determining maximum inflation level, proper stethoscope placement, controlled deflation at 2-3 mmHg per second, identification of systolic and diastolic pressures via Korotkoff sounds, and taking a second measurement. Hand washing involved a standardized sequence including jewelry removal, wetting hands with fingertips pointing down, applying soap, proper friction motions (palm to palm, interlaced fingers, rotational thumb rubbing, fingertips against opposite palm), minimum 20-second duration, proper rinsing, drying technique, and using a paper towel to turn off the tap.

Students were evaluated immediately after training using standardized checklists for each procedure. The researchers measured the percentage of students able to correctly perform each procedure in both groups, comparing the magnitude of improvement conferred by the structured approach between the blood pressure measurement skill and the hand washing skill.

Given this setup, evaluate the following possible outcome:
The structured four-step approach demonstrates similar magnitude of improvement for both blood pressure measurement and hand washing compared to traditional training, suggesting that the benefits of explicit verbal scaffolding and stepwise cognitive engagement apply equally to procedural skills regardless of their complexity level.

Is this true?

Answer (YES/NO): NO